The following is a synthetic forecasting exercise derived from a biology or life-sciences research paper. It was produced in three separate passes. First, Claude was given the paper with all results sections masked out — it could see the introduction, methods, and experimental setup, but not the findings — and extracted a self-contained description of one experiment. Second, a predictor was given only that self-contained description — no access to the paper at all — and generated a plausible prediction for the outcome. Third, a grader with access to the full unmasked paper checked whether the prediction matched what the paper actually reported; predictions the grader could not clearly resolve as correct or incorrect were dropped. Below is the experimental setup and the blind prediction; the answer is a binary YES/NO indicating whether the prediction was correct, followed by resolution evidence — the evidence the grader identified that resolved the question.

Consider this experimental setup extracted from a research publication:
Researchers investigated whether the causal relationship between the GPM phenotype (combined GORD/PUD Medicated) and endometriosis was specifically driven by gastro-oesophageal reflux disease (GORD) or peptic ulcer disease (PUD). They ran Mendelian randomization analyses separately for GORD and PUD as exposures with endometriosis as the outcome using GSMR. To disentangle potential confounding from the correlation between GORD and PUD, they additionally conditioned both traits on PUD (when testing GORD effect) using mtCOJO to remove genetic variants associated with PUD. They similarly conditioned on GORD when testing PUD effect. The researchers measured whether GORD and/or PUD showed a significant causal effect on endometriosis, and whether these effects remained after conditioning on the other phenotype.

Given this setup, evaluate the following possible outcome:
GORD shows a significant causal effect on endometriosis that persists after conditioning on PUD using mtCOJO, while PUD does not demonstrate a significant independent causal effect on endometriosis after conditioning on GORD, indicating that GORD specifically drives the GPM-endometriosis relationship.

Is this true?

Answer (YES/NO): YES